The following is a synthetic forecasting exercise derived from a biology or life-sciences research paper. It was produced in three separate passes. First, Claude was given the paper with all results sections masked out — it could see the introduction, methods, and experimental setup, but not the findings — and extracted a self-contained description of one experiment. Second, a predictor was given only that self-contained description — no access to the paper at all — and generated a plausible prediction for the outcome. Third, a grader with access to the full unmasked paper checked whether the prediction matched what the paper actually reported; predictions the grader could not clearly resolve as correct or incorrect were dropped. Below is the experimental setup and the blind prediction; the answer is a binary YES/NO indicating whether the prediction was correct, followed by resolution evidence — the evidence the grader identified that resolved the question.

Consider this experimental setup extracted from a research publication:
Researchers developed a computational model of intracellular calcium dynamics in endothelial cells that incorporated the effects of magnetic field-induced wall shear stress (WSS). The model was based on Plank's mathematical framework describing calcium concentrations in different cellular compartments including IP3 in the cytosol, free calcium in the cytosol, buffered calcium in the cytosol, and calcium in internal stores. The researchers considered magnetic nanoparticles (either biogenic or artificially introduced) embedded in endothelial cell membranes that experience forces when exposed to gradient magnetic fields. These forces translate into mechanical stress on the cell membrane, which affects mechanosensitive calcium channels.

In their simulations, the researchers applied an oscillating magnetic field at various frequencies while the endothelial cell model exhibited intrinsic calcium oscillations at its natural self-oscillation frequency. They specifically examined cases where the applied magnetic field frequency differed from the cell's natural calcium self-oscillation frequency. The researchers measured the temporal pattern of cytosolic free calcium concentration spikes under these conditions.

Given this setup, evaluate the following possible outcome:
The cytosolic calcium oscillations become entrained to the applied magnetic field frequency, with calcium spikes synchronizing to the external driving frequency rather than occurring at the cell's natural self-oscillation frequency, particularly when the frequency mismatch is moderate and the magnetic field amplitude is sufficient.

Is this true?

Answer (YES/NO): NO